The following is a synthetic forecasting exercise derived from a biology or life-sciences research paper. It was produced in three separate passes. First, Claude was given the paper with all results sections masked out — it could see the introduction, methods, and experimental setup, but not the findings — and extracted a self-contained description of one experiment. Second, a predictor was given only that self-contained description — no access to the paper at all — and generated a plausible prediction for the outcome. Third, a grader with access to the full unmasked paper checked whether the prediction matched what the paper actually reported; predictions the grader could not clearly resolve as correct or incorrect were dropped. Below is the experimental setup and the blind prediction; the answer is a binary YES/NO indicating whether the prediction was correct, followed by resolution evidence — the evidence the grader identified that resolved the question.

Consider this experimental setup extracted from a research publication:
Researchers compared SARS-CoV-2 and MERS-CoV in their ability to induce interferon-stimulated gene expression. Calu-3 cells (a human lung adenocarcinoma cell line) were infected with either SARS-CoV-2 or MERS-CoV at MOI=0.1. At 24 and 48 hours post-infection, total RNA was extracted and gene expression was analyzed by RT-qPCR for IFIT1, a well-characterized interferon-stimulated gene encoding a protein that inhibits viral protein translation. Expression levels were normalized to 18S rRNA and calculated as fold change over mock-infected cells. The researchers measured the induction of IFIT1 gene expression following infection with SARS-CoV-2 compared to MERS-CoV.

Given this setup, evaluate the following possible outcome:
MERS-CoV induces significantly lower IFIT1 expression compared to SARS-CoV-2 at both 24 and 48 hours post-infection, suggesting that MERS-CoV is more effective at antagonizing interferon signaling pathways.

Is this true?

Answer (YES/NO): YES